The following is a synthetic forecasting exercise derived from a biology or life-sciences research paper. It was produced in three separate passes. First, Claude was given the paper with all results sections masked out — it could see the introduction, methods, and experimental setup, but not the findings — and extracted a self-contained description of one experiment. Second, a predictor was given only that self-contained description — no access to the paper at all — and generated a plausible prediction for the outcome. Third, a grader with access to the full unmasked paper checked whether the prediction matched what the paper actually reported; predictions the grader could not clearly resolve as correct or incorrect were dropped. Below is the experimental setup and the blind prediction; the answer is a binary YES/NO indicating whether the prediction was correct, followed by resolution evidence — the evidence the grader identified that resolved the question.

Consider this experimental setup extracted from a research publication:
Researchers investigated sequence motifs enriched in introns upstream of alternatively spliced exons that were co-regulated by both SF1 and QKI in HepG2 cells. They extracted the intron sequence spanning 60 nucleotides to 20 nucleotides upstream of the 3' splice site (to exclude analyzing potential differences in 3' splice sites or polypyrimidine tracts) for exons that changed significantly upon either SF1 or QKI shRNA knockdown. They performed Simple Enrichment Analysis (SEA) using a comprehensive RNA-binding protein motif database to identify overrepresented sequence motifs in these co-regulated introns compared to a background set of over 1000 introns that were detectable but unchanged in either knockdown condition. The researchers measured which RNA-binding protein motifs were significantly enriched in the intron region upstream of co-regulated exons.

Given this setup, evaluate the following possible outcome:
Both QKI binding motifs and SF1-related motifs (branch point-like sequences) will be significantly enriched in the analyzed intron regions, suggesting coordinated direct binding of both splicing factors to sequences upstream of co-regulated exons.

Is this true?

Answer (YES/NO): NO